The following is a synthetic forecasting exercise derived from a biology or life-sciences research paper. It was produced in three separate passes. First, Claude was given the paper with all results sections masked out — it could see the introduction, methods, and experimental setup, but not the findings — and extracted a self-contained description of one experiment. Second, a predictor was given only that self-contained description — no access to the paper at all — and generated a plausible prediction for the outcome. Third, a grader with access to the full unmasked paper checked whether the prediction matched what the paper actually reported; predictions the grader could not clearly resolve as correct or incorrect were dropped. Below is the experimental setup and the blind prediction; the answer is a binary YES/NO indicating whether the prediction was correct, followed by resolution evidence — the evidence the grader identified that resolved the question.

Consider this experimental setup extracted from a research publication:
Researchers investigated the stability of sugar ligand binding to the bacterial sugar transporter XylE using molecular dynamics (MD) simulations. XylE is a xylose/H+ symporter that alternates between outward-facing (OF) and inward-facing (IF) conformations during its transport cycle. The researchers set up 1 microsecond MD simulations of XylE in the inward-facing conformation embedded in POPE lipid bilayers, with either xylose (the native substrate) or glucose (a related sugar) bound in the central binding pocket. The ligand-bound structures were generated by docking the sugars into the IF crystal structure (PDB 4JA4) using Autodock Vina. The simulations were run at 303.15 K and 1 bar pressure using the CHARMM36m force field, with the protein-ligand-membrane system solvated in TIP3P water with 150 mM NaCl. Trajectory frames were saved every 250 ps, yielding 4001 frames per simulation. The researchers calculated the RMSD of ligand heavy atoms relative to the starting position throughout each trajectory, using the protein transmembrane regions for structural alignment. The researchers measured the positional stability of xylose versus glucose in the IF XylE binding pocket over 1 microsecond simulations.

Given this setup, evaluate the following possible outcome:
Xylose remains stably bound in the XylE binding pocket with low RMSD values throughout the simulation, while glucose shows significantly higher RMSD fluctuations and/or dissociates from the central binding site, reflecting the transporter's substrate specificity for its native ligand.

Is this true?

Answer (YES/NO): NO